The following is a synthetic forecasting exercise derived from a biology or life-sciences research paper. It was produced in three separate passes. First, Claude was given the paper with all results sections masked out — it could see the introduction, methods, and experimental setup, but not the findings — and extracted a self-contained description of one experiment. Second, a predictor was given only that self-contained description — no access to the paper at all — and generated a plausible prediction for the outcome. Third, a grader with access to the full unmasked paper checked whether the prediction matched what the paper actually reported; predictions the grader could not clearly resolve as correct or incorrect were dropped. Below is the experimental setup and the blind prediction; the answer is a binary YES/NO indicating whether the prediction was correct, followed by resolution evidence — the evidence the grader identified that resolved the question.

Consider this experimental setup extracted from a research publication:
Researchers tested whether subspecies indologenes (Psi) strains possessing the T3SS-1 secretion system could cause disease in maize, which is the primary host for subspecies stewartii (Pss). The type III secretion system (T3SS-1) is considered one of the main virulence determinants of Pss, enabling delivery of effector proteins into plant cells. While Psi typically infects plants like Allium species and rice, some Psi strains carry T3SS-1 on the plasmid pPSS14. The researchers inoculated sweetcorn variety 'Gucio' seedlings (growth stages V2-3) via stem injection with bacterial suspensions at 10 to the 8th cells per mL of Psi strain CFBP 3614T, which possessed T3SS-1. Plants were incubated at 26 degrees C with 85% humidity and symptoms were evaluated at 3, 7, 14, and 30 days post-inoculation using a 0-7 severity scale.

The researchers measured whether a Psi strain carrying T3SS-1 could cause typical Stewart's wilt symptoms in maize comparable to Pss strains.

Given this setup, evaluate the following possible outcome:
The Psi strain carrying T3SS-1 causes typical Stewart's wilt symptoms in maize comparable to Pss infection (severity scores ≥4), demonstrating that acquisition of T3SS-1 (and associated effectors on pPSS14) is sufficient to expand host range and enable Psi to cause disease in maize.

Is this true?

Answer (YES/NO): NO